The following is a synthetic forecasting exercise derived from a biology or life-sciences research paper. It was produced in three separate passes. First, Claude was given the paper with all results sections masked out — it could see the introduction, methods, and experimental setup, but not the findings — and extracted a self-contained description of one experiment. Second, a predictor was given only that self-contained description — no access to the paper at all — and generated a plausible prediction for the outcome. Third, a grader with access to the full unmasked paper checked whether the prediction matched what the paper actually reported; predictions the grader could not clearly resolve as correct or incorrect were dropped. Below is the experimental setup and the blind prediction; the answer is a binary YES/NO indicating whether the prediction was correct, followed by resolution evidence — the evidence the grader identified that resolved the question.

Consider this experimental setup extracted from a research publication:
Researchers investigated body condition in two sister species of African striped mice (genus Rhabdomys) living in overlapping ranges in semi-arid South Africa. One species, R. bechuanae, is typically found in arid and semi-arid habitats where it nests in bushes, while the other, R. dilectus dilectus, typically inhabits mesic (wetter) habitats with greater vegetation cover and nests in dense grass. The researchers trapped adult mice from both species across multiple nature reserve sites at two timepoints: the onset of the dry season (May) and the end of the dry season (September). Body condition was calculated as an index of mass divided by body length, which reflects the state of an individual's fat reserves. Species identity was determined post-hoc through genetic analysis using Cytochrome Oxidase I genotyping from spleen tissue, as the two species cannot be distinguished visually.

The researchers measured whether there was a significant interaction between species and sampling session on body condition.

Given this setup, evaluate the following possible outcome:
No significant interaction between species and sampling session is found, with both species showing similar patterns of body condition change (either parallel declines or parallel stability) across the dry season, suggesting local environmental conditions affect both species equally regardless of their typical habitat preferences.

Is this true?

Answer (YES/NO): YES